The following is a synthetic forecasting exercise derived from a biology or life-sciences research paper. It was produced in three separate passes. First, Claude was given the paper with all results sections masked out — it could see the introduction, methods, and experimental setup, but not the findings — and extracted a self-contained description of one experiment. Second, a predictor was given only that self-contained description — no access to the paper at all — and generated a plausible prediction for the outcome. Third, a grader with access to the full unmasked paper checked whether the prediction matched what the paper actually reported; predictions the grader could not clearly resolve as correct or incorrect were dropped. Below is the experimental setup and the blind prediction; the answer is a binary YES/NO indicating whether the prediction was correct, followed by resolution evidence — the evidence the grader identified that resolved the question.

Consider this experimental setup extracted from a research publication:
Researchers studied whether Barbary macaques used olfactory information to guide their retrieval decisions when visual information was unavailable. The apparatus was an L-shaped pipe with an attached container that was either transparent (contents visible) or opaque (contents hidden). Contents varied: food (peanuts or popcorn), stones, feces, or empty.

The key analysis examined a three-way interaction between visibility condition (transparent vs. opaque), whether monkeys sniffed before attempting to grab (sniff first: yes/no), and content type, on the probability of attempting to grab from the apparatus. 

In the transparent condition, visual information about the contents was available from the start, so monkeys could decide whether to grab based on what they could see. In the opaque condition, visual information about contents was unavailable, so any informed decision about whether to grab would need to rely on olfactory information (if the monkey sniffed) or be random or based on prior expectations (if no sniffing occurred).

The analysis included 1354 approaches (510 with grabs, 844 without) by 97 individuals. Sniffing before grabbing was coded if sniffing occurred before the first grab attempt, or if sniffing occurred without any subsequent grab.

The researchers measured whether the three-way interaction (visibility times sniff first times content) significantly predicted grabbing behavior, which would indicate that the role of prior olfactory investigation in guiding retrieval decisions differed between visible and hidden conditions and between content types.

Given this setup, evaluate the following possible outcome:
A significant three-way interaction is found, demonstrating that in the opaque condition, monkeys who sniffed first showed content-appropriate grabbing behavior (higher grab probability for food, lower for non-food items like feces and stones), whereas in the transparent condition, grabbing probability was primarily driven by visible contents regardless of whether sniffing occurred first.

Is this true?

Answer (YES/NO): NO